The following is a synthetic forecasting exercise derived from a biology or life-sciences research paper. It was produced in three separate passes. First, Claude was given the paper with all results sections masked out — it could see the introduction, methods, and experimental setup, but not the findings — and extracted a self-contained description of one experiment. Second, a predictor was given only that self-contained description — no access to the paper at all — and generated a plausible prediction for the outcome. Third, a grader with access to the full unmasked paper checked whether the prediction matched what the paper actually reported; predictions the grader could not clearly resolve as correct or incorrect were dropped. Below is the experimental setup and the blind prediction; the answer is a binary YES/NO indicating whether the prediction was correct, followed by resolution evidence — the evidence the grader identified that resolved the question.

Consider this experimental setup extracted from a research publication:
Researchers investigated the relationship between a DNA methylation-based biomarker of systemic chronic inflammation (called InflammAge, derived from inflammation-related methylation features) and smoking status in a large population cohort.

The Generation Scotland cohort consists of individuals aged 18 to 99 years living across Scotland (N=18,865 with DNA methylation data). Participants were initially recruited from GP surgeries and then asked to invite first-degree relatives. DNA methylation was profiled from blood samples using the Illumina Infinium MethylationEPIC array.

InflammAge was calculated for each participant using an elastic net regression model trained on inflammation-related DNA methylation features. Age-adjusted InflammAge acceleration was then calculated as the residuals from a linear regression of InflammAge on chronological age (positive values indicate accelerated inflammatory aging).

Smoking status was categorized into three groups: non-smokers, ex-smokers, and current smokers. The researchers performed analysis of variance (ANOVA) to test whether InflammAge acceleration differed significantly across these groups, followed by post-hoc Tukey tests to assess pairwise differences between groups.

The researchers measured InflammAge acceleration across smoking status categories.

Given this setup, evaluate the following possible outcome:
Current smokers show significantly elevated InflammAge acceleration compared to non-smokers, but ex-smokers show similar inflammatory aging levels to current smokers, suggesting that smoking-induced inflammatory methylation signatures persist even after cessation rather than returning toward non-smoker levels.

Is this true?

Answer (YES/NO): NO